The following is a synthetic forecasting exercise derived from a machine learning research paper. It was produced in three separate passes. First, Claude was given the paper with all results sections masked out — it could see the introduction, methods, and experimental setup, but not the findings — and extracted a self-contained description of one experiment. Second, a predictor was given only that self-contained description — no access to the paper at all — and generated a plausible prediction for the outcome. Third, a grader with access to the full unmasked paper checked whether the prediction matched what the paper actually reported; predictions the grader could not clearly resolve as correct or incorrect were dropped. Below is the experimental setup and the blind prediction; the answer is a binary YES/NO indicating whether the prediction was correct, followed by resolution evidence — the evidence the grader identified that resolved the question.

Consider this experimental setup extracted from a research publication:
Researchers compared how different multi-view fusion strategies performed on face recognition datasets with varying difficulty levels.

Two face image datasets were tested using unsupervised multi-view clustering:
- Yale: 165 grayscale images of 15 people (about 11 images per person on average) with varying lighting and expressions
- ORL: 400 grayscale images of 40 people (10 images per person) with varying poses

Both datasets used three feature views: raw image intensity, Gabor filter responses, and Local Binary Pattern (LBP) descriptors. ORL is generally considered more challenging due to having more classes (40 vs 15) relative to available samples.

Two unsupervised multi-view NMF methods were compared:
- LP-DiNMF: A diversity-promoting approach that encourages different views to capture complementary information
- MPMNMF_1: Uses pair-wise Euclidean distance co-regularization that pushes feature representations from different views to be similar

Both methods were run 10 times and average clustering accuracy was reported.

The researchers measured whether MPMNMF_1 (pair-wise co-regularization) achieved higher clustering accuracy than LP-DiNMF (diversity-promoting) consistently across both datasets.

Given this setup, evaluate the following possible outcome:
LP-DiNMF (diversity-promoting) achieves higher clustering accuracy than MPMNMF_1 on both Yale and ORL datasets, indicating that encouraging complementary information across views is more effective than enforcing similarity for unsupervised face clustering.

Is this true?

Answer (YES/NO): NO